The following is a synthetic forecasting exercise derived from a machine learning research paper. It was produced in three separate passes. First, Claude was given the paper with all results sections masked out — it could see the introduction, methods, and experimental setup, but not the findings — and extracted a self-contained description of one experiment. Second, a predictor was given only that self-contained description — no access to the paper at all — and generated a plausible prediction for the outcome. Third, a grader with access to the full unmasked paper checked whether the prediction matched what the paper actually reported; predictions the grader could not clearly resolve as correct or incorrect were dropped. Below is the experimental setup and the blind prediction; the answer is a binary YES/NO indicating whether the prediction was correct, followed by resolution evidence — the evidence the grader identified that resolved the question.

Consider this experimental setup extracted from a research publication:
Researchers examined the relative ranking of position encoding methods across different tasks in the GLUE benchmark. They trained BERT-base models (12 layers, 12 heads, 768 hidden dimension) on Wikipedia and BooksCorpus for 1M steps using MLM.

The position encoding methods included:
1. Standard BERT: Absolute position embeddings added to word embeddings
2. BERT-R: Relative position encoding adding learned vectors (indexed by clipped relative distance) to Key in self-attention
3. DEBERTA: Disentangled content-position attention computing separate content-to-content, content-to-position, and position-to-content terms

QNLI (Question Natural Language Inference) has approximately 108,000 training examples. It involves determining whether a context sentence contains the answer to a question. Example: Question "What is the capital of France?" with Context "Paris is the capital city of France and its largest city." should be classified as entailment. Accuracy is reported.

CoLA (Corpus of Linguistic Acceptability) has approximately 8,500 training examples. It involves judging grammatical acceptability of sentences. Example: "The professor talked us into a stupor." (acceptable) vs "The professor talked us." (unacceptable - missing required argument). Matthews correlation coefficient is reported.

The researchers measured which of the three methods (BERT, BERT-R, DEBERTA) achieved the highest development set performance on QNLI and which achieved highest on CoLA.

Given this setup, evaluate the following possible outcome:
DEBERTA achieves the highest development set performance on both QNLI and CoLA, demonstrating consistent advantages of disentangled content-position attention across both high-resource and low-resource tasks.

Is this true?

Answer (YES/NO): NO